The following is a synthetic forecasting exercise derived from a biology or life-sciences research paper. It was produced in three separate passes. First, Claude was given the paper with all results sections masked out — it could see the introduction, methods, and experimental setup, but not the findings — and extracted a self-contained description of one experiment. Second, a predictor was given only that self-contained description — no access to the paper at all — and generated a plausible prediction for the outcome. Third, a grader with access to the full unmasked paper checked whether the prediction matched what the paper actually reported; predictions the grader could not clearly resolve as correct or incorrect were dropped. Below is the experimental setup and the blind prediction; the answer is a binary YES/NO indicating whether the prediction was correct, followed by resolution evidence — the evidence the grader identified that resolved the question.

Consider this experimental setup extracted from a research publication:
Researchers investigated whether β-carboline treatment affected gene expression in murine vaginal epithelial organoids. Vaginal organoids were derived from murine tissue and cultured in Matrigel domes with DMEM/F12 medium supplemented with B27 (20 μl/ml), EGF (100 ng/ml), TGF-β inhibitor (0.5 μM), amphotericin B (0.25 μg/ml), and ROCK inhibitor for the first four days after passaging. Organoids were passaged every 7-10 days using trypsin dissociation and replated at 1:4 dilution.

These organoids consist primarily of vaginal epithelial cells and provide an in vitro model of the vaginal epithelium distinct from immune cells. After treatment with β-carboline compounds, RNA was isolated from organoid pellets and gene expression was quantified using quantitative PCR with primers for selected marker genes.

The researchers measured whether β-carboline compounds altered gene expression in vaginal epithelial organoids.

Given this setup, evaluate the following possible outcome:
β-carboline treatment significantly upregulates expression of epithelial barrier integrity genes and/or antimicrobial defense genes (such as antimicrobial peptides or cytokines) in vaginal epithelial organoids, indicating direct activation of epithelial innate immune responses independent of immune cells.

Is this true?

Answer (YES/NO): NO